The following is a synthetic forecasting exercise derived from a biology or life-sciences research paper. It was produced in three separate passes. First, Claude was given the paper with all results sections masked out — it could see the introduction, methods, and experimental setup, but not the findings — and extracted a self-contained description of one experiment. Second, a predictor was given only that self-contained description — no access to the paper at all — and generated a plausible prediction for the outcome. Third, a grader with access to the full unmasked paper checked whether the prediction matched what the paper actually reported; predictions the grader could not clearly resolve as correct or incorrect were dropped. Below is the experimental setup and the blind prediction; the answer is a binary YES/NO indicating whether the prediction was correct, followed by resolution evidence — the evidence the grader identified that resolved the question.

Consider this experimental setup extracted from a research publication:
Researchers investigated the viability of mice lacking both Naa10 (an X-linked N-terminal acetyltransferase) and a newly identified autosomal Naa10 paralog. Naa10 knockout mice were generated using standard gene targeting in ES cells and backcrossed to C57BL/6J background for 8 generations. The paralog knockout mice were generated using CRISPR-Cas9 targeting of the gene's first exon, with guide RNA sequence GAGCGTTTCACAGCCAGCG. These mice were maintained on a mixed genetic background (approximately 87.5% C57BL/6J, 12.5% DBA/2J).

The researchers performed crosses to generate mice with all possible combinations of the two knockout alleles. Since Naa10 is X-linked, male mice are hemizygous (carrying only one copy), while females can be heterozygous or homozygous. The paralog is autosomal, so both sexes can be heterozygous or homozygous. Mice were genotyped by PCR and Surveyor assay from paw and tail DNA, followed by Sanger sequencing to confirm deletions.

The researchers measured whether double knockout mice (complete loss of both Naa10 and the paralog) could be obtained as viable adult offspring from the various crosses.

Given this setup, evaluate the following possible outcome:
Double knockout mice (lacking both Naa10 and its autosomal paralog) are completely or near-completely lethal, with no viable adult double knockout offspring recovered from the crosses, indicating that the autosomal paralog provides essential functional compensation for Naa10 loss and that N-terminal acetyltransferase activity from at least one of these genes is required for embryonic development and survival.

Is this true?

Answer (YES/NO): YES